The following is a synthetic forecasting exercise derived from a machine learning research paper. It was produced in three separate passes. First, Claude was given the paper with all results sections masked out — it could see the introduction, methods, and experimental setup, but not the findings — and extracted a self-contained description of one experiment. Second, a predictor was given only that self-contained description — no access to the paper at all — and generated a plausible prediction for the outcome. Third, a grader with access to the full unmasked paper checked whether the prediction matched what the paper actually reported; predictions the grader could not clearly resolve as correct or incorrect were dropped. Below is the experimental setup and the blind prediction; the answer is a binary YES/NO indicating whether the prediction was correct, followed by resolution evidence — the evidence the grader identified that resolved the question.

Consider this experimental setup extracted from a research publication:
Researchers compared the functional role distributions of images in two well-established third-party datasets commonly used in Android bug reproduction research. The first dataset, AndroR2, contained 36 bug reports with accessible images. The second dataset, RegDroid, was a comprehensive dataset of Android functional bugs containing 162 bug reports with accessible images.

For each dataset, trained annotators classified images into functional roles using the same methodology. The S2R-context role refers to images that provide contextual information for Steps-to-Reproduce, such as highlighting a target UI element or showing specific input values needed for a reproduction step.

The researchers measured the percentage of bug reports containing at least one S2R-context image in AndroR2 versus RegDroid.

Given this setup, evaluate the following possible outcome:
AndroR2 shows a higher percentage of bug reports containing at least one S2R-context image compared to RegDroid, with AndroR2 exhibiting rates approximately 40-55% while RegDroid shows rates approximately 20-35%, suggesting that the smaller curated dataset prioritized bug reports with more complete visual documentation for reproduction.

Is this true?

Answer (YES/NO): NO